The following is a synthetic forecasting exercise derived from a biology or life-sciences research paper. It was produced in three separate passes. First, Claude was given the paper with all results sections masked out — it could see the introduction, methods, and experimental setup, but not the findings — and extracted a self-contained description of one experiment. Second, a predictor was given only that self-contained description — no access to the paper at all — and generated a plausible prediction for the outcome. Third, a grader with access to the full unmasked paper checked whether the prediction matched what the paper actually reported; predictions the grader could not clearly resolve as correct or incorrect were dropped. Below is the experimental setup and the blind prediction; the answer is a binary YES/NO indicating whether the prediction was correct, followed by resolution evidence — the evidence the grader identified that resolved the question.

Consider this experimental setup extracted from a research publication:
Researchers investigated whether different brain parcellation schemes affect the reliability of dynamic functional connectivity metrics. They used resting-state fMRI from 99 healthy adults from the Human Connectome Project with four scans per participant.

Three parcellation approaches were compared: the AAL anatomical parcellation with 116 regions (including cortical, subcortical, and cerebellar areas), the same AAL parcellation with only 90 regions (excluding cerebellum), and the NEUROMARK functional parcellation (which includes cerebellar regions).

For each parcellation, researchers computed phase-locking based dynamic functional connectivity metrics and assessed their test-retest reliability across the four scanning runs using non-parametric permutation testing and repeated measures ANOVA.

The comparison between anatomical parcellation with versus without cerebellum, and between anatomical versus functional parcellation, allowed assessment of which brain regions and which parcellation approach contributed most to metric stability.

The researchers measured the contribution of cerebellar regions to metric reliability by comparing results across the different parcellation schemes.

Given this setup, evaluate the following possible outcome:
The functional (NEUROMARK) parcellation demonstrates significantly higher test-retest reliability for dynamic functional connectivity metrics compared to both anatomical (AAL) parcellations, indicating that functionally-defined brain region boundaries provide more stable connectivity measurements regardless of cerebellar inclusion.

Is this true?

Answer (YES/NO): NO